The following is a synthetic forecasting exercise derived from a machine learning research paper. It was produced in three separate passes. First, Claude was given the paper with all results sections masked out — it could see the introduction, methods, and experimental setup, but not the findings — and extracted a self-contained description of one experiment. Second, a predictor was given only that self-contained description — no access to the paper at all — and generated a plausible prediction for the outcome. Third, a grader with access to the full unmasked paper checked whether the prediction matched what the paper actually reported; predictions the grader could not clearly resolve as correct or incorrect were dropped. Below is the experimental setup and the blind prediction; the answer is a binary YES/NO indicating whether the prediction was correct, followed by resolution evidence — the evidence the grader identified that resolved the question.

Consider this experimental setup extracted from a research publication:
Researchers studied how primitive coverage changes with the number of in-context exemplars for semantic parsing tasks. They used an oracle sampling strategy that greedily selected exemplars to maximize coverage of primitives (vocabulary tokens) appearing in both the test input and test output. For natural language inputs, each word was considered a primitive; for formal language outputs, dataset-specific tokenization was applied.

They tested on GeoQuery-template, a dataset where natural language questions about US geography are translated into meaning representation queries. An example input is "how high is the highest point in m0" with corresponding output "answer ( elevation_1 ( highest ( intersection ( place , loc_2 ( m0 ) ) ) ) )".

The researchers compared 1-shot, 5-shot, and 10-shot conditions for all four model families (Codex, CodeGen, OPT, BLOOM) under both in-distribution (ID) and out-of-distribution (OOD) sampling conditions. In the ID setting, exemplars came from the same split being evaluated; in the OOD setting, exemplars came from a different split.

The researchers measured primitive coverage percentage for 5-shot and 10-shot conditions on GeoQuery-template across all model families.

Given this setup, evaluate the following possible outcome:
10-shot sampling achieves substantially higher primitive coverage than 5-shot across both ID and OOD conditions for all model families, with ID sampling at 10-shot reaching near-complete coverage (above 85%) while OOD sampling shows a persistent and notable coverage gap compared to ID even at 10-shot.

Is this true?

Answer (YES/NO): NO